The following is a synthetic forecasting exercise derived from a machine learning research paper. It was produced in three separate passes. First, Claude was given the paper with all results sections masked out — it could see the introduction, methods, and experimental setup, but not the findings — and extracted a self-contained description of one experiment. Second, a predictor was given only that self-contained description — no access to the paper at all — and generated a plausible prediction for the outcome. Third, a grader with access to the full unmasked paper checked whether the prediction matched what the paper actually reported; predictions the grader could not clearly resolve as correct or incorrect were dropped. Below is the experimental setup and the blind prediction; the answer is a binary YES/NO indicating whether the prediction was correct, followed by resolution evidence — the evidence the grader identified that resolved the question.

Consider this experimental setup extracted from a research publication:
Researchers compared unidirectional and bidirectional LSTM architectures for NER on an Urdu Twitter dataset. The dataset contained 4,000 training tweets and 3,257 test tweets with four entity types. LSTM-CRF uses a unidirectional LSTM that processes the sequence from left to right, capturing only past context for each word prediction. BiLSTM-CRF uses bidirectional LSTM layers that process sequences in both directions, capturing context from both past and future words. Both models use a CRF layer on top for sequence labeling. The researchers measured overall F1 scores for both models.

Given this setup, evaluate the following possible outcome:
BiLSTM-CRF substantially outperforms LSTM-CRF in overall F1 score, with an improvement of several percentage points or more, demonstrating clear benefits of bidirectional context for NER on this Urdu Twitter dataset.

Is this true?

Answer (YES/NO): NO